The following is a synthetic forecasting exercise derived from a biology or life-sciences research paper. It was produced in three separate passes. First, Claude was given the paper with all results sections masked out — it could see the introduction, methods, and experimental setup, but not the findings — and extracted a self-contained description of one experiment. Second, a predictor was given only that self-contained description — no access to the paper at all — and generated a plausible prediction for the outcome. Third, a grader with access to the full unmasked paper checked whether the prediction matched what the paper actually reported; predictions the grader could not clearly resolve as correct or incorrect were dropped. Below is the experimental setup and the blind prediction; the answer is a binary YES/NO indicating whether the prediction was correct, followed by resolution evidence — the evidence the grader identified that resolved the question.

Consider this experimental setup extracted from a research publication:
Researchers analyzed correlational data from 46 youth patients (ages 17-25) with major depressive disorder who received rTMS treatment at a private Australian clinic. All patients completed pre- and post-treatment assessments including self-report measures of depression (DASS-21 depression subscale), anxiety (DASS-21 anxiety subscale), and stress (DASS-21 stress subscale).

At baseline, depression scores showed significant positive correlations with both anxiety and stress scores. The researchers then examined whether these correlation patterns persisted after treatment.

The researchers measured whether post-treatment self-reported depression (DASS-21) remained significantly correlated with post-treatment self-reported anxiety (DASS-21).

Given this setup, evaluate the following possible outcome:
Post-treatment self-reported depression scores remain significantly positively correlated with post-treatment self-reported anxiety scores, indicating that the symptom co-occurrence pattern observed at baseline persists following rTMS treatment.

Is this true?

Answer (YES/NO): NO